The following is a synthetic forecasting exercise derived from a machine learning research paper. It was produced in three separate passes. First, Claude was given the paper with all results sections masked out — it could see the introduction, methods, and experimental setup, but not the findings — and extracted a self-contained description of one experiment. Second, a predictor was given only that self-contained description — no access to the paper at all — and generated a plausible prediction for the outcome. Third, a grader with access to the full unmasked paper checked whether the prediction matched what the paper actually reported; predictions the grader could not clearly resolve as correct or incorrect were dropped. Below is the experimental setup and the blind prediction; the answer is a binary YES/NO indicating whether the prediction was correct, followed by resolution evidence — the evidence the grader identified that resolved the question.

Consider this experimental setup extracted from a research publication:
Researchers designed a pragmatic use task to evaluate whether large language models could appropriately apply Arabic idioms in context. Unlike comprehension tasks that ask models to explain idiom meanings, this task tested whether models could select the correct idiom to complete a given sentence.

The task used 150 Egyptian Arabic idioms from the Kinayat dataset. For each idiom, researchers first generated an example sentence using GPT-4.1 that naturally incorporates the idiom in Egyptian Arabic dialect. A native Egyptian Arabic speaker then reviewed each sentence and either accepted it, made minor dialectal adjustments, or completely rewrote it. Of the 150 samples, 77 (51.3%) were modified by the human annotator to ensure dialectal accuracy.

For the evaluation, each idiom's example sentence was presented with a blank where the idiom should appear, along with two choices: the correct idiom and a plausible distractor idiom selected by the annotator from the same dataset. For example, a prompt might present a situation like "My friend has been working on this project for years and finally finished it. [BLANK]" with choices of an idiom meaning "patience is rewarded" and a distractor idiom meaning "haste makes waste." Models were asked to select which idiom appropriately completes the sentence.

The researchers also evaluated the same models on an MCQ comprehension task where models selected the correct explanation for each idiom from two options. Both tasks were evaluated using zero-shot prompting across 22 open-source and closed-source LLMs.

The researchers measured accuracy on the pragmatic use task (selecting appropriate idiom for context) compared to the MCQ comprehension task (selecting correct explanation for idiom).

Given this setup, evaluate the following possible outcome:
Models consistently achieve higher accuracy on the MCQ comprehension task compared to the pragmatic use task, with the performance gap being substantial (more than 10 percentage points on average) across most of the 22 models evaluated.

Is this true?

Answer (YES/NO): YES